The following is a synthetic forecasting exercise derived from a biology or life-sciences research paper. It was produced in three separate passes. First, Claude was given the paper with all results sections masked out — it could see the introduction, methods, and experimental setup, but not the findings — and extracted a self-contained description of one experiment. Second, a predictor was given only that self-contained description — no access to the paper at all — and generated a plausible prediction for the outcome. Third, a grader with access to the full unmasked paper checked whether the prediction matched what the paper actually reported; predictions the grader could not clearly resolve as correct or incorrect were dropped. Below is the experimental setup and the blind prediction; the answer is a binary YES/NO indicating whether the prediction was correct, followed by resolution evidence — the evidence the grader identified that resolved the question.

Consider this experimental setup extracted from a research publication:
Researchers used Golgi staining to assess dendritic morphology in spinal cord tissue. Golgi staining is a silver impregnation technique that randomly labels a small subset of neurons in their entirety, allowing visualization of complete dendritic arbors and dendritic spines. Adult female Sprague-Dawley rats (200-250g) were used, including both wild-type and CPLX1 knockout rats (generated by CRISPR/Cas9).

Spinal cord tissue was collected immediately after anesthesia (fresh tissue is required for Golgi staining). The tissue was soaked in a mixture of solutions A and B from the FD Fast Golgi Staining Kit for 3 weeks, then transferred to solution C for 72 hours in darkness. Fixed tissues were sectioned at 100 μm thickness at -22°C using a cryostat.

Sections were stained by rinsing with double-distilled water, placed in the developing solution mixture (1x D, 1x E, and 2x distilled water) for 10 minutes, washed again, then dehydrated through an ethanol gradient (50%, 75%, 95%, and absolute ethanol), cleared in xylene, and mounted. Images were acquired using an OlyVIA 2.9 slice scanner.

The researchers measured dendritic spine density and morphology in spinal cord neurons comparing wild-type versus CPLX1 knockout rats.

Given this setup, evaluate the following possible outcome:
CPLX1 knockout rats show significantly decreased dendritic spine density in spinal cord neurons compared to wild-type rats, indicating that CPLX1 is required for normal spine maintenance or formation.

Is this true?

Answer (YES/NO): NO